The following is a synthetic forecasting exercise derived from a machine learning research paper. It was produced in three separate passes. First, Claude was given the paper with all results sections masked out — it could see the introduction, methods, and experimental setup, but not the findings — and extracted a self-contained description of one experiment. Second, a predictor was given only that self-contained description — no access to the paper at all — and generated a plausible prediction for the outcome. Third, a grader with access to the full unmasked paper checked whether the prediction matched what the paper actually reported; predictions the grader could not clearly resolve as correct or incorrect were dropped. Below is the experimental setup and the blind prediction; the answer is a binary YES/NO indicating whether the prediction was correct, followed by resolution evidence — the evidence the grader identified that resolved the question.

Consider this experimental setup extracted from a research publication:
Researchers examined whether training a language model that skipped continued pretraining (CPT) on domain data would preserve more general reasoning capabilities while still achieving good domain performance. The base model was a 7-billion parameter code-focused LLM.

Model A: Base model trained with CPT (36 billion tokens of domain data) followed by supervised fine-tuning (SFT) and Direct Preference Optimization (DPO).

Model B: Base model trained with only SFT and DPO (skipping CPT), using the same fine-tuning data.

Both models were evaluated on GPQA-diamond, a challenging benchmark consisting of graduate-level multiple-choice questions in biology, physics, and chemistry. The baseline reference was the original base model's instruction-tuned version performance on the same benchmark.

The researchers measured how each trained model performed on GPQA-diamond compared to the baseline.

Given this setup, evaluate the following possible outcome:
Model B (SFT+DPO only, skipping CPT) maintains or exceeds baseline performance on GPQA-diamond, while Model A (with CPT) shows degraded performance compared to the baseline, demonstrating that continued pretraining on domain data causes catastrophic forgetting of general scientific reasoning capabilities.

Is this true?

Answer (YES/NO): YES